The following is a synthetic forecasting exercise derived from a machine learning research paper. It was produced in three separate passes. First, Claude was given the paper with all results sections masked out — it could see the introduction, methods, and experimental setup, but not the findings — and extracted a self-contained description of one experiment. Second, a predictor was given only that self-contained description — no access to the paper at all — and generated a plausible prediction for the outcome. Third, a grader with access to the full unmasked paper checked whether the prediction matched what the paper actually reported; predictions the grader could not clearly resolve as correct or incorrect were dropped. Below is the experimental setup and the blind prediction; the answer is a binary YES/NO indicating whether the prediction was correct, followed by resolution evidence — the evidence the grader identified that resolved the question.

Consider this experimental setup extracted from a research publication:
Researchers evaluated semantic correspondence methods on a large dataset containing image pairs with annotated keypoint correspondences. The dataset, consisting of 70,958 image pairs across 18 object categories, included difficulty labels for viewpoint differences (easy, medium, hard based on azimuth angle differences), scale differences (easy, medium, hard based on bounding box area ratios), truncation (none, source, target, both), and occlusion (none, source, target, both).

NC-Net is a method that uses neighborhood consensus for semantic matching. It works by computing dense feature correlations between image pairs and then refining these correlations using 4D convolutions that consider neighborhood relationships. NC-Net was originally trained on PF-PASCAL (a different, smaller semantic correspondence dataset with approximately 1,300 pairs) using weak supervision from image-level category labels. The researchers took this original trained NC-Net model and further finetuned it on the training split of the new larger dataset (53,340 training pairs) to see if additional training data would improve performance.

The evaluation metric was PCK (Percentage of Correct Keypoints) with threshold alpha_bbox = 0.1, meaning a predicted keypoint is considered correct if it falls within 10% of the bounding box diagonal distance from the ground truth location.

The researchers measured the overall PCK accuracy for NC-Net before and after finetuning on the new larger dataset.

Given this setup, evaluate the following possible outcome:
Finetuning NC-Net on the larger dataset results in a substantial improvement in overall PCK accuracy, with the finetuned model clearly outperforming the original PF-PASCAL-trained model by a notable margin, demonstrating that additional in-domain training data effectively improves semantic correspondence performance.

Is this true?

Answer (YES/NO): NO